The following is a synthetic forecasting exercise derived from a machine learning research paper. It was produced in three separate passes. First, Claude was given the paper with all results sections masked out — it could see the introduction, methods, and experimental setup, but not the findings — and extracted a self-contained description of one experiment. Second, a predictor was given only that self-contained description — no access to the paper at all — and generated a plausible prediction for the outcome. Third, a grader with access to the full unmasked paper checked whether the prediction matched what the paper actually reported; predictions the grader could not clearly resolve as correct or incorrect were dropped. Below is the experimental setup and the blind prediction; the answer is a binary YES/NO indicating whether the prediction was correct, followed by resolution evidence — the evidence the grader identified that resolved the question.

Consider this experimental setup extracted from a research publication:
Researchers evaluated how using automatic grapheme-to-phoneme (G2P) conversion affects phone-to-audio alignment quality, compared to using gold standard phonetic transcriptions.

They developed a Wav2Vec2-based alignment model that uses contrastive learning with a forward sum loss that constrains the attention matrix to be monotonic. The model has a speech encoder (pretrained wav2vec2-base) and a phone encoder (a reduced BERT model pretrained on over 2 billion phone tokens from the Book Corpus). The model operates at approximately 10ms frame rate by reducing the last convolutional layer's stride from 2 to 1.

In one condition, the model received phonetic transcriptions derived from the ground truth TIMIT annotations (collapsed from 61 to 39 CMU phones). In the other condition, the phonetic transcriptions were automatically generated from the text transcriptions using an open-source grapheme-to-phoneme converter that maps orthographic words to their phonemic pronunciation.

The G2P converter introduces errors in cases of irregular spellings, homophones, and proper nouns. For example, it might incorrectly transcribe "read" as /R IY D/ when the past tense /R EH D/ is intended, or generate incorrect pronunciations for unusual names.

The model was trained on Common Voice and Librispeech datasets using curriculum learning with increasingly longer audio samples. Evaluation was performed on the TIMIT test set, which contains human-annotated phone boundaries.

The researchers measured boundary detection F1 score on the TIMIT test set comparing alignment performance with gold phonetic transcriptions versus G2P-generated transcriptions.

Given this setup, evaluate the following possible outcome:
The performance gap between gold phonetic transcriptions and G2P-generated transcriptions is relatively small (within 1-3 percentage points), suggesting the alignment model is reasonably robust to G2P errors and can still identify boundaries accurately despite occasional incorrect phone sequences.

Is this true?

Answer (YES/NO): NO